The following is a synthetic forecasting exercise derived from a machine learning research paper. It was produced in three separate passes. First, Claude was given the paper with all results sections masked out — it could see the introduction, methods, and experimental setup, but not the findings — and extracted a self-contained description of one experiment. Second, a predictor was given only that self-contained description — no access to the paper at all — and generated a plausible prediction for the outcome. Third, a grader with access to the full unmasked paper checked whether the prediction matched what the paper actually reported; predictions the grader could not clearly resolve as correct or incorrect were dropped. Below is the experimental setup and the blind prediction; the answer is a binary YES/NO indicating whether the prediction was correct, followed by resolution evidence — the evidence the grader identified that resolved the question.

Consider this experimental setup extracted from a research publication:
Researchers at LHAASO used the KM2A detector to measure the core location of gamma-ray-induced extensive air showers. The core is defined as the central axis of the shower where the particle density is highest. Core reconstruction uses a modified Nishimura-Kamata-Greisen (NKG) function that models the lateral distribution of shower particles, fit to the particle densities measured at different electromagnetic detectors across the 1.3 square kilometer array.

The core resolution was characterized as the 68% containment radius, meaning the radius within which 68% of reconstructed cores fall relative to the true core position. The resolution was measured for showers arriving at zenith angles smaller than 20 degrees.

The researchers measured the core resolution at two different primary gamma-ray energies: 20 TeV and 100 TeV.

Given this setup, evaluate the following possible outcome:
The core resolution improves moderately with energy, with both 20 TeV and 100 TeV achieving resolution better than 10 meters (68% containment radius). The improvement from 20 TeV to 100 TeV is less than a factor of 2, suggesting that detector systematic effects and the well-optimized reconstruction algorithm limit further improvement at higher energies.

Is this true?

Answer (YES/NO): NO